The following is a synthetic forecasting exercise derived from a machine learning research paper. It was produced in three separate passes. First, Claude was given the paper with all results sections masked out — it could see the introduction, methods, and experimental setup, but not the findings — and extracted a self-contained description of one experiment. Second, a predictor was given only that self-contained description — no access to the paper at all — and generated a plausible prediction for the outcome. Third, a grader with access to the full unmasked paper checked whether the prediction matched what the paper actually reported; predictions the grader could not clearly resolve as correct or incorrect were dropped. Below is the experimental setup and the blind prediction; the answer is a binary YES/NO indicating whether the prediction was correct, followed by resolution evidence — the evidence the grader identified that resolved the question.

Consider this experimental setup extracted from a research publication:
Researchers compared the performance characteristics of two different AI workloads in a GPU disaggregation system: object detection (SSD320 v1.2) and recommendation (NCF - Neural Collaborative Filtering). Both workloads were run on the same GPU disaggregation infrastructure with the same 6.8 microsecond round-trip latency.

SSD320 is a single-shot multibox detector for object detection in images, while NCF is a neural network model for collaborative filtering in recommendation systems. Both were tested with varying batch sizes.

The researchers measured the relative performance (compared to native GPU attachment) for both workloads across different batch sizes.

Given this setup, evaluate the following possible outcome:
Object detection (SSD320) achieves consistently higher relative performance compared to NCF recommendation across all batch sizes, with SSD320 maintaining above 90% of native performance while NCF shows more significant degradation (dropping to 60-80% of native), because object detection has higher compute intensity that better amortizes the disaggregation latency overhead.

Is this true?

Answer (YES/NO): NO